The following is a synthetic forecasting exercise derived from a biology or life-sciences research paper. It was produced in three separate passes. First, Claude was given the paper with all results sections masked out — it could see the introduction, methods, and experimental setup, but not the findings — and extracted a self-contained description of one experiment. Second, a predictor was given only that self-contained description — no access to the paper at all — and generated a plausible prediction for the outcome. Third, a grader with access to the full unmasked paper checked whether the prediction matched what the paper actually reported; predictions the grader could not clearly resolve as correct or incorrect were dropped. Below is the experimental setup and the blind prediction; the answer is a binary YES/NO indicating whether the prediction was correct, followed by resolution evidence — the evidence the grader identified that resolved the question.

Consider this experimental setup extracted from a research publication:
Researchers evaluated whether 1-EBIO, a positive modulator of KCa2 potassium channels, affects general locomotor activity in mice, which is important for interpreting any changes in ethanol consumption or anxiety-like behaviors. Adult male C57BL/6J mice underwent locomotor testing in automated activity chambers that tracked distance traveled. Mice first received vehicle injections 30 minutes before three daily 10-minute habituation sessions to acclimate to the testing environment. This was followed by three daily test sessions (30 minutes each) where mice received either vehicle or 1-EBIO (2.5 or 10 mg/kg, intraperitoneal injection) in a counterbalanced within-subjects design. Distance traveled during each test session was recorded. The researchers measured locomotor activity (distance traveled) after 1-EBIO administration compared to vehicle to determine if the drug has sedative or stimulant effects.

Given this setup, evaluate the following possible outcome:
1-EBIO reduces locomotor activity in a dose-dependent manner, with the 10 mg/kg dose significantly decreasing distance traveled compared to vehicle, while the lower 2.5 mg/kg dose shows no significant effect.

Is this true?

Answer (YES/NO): NO